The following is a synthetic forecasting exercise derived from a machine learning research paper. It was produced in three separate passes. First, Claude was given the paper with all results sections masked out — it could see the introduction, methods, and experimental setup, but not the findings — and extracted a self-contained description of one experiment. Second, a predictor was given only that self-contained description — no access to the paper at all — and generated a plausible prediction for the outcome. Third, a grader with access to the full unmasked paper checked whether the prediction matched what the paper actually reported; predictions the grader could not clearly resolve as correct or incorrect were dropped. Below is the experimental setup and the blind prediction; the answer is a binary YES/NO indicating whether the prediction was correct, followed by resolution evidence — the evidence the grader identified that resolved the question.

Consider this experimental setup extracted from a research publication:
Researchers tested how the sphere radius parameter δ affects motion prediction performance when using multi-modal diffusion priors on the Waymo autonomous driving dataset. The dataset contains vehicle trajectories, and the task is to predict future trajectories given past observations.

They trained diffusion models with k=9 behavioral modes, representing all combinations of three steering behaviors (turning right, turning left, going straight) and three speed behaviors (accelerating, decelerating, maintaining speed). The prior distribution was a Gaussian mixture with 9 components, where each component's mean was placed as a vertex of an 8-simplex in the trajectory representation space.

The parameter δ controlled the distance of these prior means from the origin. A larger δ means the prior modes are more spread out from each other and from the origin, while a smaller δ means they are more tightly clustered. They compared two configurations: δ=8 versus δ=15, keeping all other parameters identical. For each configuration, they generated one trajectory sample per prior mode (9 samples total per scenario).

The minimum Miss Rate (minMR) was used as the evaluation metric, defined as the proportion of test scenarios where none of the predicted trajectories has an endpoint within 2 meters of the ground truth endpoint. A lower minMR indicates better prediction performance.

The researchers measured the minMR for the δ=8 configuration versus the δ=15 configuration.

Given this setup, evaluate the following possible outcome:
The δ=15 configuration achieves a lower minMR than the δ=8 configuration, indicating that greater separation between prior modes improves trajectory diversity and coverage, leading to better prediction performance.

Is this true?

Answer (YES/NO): YES